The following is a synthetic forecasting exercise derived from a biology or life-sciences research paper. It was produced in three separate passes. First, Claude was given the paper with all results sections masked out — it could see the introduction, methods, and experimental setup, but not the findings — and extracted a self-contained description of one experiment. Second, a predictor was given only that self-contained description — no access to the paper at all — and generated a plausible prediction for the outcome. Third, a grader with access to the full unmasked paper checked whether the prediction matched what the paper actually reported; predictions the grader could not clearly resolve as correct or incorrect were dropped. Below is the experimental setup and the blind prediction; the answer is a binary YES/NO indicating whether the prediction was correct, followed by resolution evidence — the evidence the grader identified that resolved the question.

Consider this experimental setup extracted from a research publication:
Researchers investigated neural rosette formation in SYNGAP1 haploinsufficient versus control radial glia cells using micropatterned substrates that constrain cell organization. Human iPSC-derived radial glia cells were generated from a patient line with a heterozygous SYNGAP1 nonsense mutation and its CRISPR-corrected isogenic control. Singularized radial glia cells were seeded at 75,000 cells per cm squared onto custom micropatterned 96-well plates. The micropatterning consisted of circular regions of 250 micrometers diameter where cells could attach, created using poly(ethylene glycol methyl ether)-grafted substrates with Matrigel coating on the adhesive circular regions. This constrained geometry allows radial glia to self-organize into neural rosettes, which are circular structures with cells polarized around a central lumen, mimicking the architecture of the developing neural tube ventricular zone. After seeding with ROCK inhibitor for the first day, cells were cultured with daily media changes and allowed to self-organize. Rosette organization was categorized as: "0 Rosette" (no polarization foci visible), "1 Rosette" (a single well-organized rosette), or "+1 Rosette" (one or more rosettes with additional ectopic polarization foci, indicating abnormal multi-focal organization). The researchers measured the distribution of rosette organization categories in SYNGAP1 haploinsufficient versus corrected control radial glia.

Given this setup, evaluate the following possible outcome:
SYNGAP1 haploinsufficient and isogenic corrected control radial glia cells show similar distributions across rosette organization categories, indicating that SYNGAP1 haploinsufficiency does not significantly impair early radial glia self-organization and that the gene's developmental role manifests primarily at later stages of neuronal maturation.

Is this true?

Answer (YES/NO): NO